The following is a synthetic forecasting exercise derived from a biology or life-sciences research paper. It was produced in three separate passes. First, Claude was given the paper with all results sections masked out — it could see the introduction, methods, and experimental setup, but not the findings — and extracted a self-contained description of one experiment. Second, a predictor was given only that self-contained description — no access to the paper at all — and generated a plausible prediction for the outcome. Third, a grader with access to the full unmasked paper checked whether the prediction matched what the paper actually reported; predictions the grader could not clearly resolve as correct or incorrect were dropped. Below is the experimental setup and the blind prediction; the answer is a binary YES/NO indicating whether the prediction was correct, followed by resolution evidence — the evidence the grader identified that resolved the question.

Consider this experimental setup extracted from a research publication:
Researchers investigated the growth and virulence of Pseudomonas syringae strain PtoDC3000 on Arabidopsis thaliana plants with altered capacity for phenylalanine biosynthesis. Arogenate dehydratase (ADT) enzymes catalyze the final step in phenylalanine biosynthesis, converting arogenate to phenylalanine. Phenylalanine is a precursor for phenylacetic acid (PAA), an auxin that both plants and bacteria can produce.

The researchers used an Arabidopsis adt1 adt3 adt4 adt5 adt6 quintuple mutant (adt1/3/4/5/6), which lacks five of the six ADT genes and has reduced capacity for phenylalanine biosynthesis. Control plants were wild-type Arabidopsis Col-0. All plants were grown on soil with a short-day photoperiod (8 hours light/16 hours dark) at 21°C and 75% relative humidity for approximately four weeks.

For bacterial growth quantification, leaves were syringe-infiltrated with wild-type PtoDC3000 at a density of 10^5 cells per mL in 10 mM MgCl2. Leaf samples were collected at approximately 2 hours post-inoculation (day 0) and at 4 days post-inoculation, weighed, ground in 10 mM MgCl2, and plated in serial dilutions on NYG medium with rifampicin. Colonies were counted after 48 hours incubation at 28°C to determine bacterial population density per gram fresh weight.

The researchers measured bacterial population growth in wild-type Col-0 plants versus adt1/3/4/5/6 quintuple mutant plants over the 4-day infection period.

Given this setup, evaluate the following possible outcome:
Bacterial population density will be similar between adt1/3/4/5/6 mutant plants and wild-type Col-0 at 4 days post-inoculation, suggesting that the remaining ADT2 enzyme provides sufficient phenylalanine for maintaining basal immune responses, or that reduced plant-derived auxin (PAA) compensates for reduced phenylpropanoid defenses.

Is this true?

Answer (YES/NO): NO